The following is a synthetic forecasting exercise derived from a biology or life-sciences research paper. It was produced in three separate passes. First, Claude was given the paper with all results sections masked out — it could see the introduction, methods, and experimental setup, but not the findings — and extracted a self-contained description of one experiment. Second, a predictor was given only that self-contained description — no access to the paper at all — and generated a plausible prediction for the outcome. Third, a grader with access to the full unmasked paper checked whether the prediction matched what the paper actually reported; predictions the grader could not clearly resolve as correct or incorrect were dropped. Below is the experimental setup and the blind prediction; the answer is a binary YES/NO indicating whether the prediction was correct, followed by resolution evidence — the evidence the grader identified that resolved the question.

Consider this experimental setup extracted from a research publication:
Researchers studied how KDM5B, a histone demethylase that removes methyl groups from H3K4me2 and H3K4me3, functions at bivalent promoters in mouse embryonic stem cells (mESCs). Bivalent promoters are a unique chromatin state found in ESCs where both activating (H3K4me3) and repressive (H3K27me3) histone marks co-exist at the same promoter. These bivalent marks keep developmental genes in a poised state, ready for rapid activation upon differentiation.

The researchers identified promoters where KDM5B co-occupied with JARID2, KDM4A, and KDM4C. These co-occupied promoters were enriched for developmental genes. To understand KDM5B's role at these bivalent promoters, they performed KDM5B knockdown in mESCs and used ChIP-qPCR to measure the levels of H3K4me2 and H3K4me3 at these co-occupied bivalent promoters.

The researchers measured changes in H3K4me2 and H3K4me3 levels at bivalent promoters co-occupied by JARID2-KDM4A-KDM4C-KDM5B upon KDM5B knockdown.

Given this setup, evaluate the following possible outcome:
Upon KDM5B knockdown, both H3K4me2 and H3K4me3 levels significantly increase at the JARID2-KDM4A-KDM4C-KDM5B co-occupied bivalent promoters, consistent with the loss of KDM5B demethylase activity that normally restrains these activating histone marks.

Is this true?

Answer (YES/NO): NO